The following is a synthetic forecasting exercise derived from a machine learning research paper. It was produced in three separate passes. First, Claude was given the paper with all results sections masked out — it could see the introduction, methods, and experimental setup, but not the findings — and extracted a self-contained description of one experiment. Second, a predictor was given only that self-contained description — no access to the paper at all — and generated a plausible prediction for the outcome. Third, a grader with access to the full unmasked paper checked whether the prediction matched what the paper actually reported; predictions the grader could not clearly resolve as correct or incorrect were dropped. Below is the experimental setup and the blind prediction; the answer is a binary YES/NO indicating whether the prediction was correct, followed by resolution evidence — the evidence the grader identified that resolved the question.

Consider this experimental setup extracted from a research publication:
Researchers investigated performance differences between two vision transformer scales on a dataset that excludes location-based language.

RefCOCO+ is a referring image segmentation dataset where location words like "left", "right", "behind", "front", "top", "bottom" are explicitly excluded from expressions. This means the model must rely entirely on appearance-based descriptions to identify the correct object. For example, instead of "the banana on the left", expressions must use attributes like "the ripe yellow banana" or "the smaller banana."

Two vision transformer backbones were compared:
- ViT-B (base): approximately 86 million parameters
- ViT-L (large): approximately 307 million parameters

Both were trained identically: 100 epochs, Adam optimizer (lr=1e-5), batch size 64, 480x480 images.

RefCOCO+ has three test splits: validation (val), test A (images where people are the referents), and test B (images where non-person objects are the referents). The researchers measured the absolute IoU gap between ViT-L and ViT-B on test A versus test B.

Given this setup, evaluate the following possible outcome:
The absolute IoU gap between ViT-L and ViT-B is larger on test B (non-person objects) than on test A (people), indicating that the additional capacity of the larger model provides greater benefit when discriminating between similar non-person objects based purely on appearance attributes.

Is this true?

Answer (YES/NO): NO